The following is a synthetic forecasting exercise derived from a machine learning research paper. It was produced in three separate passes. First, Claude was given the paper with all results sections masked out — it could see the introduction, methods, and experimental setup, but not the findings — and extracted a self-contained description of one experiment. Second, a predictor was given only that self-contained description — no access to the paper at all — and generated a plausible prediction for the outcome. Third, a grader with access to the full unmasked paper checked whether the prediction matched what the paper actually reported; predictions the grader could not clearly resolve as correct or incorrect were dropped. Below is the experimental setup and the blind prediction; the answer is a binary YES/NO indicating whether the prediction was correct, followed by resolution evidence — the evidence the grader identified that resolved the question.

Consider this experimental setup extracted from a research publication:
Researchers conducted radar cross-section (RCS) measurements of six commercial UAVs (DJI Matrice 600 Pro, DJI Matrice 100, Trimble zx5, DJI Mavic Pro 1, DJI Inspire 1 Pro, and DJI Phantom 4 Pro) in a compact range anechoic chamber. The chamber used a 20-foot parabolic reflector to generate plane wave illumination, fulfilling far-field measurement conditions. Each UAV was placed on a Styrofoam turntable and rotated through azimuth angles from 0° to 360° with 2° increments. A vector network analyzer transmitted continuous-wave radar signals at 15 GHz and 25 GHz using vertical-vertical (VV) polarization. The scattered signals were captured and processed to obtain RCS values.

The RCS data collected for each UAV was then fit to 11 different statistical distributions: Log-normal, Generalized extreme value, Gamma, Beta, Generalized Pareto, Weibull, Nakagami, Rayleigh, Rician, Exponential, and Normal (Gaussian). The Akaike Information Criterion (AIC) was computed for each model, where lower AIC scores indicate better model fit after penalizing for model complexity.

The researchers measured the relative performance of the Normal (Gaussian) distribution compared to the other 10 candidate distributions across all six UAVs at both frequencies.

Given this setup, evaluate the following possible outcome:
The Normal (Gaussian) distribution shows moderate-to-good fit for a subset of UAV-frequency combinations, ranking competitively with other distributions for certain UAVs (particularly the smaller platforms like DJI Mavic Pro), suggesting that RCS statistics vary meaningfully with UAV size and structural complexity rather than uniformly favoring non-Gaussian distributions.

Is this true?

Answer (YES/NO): NO